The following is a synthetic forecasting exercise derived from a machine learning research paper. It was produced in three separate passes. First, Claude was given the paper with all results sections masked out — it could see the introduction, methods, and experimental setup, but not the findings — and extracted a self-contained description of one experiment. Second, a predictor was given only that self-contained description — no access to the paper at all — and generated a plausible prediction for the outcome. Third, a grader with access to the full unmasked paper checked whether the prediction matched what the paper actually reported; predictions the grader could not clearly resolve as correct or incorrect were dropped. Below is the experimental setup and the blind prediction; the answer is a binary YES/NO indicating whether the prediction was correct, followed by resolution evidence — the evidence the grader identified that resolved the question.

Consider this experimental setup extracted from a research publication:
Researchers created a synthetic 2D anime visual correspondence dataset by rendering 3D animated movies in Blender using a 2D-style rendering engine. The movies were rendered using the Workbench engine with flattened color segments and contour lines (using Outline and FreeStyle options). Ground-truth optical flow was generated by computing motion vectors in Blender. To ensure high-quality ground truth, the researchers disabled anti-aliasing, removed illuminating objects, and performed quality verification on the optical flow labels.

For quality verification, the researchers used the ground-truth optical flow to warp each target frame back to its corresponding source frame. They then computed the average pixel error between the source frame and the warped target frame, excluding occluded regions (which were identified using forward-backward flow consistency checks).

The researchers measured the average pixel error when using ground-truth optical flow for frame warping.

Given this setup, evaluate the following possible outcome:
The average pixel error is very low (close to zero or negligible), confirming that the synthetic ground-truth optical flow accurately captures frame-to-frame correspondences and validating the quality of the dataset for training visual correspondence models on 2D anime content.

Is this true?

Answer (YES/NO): YES